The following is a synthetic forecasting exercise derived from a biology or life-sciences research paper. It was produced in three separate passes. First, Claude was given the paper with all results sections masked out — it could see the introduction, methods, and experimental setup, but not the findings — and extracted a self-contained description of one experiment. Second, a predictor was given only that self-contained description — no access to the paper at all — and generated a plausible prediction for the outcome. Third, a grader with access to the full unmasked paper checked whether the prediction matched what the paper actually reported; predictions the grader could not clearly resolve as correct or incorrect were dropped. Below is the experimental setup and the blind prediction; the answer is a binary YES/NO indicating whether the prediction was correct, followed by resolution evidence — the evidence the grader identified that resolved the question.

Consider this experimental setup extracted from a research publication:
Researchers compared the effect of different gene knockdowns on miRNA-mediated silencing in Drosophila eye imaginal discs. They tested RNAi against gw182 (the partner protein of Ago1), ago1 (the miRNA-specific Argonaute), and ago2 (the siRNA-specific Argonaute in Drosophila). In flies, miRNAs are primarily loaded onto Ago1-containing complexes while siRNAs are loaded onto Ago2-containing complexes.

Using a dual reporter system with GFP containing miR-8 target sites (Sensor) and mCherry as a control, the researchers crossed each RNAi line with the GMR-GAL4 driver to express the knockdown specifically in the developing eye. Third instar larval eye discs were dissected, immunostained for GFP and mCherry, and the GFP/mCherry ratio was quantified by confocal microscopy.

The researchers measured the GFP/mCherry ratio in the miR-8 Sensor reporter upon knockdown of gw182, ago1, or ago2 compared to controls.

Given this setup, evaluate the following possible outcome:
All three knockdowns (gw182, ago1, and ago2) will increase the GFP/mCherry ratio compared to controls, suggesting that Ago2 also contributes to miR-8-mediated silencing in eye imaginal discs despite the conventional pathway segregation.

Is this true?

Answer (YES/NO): NO